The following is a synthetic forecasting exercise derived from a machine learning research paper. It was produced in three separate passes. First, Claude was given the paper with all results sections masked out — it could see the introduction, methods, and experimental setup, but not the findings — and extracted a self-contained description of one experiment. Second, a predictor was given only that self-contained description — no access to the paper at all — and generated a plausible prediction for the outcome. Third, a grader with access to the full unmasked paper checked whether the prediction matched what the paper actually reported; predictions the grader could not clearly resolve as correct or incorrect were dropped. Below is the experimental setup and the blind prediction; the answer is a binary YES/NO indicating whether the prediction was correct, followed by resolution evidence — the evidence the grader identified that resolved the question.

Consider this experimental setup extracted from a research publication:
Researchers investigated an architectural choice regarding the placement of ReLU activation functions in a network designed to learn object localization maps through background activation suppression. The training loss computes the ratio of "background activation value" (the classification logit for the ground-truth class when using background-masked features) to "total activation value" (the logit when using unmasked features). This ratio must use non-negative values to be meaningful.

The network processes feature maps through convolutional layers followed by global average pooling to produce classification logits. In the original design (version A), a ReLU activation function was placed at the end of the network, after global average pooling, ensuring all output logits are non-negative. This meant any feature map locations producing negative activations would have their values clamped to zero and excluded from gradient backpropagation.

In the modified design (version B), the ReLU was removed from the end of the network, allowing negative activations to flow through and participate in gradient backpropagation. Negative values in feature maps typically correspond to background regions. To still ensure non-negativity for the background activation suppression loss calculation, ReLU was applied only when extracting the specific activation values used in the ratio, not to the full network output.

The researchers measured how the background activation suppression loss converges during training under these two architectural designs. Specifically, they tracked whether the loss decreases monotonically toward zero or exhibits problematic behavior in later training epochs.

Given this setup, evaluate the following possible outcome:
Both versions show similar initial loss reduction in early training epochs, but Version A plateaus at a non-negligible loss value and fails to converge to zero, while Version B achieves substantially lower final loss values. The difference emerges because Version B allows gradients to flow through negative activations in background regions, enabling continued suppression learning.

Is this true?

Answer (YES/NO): NO